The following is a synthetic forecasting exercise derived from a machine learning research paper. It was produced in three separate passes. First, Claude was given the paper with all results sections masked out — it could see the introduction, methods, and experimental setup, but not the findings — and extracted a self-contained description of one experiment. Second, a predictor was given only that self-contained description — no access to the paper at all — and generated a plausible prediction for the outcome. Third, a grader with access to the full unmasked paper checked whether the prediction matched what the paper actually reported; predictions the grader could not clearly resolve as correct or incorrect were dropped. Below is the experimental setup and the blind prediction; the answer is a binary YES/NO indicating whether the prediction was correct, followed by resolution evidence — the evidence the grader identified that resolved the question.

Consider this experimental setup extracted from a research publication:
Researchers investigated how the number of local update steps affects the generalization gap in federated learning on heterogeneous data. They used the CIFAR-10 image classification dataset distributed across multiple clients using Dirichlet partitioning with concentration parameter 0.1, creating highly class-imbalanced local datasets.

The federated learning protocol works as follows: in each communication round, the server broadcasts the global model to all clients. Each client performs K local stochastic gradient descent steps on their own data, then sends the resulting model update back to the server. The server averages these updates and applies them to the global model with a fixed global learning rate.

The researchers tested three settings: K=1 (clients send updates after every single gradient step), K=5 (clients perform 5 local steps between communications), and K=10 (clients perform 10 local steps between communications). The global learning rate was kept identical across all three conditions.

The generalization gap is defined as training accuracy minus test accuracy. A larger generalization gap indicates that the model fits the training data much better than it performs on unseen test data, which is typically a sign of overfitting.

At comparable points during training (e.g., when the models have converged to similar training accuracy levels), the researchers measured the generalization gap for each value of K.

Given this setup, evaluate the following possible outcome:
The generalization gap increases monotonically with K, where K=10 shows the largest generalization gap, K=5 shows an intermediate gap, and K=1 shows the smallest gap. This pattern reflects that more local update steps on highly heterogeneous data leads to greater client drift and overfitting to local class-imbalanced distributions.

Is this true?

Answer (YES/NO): YES